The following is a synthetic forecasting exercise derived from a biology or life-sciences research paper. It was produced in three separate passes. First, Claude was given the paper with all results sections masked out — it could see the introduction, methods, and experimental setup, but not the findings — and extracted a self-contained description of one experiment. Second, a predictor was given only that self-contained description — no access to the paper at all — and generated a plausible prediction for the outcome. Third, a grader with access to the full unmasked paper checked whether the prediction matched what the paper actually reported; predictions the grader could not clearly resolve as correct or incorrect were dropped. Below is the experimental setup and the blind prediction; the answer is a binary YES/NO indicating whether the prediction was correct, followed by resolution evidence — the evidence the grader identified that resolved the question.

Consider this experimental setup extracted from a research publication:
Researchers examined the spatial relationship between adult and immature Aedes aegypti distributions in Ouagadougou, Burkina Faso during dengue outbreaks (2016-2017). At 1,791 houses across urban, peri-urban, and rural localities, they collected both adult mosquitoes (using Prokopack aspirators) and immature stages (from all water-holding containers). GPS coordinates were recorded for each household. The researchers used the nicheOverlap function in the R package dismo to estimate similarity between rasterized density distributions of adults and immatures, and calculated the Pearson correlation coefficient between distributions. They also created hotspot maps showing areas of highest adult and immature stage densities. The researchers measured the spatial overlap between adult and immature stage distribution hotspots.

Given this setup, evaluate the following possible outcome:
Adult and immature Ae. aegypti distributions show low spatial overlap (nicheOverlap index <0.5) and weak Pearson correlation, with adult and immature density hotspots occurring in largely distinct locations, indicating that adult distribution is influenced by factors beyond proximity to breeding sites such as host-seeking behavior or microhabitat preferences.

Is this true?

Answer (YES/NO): NO